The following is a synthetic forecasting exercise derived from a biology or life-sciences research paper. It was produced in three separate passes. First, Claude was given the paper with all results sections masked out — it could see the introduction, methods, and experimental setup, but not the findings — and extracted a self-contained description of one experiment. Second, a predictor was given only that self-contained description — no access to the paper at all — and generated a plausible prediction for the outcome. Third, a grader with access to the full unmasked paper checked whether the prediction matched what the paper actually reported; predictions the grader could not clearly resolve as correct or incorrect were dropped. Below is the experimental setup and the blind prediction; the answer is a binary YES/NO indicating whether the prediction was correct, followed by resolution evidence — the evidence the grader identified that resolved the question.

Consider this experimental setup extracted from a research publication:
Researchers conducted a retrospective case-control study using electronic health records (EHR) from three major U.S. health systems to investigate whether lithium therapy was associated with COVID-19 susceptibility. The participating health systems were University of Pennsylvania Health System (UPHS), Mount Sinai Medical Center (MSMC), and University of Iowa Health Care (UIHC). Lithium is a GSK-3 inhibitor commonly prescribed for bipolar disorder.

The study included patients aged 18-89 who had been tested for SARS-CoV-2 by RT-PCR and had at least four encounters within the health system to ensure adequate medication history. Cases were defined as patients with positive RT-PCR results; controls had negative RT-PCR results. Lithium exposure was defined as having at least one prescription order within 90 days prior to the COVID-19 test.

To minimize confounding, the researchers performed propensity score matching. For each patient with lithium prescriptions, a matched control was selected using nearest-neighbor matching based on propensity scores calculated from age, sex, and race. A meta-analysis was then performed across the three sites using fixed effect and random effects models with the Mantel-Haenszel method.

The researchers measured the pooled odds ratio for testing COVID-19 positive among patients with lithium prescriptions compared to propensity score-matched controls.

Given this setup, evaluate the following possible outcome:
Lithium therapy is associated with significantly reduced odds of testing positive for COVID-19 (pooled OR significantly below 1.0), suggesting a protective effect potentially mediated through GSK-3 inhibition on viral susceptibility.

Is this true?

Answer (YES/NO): YES